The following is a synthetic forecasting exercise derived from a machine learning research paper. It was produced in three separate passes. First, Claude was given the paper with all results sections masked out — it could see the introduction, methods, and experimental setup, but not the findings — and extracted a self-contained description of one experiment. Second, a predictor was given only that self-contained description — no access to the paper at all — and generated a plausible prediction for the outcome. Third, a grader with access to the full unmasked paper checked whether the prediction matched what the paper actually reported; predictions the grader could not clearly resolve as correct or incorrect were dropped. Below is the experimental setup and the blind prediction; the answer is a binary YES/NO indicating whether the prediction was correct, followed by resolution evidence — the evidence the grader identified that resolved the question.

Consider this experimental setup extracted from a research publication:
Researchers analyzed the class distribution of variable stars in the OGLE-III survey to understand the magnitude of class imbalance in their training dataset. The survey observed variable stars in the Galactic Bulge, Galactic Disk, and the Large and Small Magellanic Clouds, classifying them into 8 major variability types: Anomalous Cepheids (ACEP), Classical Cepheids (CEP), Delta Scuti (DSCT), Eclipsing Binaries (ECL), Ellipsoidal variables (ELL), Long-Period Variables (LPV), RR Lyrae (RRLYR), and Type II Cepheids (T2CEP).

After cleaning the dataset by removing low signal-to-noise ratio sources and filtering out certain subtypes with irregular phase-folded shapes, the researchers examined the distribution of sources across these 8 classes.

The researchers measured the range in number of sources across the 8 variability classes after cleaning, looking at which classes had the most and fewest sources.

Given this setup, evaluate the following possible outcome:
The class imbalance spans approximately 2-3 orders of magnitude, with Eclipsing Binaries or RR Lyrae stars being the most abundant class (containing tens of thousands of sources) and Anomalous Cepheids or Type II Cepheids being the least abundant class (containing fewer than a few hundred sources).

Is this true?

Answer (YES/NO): NO